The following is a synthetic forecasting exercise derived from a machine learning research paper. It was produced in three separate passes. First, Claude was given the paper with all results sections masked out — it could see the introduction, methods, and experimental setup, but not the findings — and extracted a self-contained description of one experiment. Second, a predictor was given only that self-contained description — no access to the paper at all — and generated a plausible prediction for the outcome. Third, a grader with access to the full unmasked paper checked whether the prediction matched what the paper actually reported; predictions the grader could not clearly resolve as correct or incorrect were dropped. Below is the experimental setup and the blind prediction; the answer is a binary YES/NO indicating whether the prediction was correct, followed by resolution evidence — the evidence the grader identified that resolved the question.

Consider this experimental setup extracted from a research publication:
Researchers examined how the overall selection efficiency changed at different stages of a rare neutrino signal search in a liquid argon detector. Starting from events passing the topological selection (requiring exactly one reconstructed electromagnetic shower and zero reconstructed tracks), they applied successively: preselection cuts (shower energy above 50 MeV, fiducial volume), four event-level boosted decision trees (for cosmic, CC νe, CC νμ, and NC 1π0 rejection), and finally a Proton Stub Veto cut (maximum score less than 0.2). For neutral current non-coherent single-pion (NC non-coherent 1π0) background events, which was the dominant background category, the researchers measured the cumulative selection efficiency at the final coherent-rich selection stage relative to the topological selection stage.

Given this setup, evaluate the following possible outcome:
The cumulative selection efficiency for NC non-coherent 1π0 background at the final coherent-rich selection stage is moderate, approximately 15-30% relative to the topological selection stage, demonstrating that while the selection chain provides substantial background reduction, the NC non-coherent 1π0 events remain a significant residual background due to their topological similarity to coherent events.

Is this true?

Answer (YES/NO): NO